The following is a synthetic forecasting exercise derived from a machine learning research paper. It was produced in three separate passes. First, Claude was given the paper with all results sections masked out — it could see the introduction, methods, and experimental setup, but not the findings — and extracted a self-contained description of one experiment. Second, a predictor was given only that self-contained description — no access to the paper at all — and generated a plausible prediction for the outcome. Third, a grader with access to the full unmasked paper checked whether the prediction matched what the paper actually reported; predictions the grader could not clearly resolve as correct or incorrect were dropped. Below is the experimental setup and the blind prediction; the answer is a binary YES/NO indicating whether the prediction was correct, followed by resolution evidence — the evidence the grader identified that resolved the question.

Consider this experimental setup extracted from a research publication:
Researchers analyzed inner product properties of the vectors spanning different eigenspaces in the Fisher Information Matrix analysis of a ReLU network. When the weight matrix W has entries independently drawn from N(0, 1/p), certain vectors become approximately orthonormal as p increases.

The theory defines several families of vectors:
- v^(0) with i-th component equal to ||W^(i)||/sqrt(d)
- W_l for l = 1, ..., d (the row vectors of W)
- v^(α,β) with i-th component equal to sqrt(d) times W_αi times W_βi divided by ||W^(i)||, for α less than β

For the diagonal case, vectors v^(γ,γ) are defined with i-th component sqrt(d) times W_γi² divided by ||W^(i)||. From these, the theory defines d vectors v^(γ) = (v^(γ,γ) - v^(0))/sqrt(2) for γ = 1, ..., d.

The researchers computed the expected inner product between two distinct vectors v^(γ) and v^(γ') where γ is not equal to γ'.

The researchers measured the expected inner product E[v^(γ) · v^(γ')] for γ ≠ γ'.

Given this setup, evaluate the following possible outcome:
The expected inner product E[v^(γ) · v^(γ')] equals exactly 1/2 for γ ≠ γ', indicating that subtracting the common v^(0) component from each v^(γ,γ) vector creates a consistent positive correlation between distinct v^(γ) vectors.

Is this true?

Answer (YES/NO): NO